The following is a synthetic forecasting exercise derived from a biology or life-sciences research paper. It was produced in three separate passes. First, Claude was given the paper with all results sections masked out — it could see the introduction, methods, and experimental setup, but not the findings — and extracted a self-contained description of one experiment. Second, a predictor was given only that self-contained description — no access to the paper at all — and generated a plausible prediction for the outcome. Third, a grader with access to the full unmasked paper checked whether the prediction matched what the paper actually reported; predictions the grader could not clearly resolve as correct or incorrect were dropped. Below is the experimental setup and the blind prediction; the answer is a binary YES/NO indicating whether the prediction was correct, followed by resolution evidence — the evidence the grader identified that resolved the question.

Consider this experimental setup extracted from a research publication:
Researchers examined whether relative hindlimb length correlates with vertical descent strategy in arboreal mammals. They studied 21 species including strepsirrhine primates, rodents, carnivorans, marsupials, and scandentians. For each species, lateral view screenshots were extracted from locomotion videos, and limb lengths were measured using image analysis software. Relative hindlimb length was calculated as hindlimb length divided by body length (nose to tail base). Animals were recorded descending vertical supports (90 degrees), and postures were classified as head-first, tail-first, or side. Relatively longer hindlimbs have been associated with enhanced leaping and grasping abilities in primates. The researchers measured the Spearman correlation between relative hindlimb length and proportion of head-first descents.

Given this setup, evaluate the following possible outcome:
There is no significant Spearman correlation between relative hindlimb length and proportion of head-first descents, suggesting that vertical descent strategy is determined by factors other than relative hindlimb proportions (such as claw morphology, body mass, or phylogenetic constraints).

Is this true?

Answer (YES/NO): NO